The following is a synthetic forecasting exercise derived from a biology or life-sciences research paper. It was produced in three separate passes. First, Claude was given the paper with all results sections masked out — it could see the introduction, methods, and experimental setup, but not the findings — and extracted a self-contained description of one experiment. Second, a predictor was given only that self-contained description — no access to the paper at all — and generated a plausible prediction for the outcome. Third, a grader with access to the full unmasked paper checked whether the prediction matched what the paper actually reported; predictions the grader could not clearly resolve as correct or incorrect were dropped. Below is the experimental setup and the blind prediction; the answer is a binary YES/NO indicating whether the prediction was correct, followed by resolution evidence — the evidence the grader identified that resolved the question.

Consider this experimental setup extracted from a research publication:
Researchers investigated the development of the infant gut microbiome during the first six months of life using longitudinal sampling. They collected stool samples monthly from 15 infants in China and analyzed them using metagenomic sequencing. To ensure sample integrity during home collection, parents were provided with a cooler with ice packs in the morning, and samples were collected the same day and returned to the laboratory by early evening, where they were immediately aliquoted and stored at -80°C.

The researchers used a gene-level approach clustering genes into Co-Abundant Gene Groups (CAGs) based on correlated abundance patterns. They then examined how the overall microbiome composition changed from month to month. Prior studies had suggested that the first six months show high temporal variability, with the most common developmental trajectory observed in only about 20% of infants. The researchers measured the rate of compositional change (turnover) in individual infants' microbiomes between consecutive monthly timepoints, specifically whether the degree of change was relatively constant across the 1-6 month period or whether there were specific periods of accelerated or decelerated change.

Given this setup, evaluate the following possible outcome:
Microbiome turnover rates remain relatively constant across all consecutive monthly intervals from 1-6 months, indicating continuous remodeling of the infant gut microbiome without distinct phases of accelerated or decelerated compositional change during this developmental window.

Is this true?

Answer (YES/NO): NO